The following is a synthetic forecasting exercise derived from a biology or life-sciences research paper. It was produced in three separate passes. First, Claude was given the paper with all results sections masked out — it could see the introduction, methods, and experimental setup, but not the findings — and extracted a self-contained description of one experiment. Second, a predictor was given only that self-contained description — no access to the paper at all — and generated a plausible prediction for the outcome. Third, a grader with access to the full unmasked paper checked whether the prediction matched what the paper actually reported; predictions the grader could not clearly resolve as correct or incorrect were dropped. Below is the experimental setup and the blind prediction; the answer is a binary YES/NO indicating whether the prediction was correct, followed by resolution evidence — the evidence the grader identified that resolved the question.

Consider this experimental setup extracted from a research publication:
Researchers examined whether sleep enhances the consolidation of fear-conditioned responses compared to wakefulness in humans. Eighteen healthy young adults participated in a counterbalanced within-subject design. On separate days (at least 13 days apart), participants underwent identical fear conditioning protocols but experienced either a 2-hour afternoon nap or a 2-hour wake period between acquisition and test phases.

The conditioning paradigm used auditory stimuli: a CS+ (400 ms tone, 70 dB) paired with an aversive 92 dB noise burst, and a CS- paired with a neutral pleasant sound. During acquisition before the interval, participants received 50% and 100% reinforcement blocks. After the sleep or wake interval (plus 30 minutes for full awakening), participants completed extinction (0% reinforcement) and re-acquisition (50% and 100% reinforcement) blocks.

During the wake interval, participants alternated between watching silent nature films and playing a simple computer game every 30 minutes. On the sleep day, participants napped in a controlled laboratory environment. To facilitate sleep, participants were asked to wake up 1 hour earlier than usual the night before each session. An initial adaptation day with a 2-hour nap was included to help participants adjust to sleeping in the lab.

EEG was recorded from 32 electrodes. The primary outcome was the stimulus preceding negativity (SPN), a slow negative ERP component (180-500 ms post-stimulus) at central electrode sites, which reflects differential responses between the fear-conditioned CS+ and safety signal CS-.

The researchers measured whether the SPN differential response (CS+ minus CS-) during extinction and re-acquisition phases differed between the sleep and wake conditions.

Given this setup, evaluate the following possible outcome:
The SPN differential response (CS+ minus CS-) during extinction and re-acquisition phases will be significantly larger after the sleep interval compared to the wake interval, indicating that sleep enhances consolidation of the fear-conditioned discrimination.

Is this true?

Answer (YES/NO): NO